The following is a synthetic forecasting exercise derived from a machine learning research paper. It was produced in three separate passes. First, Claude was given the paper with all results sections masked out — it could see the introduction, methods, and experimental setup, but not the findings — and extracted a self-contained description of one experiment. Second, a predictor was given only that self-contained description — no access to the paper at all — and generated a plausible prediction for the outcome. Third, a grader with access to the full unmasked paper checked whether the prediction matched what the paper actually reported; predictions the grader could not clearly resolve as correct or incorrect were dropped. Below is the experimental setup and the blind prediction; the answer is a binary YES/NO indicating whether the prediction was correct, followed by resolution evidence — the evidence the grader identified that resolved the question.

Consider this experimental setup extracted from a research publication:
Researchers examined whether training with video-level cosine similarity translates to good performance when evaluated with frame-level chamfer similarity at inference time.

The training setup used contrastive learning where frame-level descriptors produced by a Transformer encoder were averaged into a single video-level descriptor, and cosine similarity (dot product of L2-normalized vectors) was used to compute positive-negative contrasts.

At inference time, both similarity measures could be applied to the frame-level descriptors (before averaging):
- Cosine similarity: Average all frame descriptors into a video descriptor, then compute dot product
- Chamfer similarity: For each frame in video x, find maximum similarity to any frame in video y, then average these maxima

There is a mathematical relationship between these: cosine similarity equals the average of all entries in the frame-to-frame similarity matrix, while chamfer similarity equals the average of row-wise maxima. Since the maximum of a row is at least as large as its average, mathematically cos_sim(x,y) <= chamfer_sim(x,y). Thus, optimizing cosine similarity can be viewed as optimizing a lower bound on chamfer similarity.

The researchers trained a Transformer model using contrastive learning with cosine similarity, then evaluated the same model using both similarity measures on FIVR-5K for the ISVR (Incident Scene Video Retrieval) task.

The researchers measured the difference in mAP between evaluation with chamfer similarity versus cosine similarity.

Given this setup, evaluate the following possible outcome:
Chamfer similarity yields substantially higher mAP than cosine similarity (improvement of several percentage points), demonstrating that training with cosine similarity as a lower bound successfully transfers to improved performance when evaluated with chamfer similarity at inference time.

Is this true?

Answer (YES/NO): YES